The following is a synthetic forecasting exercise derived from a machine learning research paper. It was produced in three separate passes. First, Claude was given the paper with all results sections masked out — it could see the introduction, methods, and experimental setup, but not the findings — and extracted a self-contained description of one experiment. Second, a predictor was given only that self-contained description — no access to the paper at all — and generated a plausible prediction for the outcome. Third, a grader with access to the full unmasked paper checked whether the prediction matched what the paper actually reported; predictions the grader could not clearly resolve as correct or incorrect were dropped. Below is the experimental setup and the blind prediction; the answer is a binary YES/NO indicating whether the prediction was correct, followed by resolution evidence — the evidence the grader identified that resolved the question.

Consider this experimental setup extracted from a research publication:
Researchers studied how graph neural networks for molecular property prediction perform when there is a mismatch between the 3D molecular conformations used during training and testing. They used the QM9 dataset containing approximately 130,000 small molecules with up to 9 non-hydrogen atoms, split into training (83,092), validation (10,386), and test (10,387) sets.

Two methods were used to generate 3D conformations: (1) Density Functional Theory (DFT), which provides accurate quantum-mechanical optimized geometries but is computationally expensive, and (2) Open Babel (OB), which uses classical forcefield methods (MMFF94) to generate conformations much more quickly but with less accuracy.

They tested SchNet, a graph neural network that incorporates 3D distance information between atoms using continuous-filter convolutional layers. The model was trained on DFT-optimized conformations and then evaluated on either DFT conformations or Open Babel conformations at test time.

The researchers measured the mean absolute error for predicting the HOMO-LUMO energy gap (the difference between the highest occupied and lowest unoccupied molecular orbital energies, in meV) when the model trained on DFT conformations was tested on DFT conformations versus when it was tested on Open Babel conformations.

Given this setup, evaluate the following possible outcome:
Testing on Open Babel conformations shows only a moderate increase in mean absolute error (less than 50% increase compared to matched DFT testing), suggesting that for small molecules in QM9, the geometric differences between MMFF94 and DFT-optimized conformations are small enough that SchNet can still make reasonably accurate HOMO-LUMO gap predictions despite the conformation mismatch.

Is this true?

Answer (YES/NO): NO